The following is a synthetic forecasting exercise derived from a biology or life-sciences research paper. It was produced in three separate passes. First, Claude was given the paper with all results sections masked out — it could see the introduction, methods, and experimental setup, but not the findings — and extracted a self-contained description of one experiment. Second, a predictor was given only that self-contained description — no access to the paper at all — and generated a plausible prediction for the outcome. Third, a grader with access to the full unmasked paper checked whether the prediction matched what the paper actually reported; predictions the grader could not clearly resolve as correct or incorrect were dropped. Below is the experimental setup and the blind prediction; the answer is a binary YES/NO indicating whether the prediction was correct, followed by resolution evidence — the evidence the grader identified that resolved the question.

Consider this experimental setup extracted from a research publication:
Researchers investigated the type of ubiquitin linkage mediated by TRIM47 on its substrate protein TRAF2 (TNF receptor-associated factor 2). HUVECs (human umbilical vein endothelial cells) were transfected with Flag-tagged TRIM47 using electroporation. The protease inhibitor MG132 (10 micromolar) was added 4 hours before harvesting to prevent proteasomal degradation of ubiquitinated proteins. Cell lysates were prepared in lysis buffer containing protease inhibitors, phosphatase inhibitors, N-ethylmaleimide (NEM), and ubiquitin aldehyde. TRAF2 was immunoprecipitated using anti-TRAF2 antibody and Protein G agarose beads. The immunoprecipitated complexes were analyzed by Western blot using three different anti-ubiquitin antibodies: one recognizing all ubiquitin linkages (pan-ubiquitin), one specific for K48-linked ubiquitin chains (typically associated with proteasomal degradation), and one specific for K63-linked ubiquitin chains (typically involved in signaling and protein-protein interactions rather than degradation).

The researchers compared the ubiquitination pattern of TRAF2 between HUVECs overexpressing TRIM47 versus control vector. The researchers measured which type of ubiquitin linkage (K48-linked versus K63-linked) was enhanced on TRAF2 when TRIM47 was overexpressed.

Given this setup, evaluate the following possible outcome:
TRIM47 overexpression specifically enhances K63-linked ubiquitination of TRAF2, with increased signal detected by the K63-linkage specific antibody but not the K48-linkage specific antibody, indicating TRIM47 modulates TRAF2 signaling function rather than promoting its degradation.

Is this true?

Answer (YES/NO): YES